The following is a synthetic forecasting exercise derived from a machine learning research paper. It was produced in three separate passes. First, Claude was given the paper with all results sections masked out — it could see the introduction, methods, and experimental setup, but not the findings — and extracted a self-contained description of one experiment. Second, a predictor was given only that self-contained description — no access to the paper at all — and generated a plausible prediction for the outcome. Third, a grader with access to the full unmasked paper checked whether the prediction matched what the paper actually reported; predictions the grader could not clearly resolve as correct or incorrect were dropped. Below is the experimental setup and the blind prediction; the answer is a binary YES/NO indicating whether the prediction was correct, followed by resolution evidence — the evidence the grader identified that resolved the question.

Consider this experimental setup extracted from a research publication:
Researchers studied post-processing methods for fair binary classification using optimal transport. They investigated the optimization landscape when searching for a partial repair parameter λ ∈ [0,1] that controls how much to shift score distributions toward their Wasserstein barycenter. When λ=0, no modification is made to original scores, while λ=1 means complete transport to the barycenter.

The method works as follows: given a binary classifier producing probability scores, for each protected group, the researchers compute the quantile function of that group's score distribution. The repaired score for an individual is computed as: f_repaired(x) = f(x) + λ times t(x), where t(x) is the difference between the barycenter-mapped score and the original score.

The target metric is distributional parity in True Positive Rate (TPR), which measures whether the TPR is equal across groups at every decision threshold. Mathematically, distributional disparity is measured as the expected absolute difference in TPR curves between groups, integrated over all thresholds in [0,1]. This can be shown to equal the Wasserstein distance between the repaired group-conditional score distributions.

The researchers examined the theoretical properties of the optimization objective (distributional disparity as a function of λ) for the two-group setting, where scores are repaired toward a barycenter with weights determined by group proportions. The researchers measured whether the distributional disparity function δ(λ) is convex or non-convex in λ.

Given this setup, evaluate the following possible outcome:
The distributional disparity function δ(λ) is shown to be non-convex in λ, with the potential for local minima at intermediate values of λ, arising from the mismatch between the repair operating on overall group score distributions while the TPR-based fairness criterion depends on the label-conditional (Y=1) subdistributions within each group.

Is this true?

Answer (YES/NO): NO